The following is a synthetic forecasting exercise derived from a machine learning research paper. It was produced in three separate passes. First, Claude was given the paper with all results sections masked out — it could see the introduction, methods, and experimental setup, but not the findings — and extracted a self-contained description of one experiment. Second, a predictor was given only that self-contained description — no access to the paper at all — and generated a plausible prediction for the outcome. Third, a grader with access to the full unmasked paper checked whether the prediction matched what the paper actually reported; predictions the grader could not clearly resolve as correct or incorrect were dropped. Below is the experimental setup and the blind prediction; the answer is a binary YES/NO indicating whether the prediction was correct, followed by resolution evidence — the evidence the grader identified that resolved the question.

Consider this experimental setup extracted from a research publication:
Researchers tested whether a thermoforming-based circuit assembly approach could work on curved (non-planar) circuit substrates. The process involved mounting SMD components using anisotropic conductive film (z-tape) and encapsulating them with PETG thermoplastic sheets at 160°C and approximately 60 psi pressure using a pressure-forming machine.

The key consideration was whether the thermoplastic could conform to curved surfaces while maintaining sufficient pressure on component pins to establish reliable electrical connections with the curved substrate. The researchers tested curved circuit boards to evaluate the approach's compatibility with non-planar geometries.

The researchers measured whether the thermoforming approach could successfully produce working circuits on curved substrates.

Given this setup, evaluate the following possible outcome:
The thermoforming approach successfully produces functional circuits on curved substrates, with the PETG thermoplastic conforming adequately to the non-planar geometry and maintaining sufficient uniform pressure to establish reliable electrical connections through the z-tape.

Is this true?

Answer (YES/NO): YES